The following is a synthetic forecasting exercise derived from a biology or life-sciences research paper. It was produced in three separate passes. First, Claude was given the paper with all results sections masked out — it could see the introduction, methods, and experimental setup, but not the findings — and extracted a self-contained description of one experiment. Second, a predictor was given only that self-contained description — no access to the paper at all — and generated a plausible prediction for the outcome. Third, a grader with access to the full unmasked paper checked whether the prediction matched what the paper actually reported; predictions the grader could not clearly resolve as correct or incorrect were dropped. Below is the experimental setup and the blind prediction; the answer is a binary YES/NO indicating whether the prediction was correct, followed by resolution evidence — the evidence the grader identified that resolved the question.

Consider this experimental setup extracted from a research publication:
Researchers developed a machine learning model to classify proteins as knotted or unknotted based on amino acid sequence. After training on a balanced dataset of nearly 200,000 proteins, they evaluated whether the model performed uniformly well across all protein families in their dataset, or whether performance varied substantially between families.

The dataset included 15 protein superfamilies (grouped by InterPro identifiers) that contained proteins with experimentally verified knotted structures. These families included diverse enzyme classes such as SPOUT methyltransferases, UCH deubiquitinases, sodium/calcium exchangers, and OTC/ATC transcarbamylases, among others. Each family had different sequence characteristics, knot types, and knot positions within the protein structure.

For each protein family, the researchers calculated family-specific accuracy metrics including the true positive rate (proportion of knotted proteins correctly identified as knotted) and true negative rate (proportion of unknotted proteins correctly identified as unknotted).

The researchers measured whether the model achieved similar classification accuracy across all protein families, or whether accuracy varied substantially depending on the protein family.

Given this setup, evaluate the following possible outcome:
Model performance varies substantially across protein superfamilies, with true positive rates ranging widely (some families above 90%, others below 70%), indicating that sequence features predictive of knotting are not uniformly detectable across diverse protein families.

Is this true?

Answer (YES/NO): NO